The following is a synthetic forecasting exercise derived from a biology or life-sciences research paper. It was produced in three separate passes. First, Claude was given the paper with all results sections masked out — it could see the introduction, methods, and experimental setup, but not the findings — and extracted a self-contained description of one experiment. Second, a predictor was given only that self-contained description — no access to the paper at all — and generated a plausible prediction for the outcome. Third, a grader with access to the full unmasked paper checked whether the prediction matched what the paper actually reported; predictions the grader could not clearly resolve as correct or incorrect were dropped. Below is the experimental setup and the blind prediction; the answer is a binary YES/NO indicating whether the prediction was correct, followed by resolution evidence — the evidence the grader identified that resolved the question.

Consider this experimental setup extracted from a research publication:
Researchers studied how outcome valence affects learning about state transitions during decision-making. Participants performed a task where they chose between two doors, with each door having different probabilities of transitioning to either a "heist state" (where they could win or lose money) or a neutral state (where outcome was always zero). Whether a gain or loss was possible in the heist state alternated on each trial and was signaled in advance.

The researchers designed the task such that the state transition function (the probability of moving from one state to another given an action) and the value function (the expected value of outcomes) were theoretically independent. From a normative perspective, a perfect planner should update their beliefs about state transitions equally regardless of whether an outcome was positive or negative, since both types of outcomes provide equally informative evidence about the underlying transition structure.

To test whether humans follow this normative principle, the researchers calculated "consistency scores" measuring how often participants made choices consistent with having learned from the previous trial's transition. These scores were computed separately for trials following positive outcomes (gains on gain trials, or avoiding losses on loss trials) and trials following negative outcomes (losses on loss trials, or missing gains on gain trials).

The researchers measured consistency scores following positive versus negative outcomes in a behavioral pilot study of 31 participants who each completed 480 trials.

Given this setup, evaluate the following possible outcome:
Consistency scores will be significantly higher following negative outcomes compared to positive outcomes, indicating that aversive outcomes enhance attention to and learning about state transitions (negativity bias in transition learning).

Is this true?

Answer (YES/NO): NO